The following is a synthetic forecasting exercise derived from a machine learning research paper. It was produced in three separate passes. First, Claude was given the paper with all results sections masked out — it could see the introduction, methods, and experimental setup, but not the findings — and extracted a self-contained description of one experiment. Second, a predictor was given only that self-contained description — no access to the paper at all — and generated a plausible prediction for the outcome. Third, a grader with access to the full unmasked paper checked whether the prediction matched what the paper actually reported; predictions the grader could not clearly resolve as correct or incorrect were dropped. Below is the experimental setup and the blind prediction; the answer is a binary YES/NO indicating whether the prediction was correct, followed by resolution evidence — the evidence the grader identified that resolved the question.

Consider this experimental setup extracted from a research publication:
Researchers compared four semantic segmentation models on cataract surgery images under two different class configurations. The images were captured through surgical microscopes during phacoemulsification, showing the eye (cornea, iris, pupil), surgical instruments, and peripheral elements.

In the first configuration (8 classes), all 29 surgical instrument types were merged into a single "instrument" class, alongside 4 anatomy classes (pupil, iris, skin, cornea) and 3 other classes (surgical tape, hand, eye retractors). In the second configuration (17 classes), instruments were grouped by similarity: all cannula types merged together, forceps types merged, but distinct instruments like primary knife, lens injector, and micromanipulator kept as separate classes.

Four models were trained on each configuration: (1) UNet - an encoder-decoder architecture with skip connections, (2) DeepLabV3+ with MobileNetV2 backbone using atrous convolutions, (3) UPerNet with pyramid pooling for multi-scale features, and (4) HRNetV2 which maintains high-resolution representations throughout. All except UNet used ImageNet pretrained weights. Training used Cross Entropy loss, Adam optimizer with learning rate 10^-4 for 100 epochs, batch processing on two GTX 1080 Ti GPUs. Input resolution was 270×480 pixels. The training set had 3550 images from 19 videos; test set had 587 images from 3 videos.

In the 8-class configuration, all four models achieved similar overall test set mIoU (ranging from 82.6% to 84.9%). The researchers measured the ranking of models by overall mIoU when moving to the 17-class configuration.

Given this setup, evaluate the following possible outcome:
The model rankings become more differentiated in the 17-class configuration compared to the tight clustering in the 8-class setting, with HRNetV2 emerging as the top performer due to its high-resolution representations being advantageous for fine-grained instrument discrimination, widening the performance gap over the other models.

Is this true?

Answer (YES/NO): YES